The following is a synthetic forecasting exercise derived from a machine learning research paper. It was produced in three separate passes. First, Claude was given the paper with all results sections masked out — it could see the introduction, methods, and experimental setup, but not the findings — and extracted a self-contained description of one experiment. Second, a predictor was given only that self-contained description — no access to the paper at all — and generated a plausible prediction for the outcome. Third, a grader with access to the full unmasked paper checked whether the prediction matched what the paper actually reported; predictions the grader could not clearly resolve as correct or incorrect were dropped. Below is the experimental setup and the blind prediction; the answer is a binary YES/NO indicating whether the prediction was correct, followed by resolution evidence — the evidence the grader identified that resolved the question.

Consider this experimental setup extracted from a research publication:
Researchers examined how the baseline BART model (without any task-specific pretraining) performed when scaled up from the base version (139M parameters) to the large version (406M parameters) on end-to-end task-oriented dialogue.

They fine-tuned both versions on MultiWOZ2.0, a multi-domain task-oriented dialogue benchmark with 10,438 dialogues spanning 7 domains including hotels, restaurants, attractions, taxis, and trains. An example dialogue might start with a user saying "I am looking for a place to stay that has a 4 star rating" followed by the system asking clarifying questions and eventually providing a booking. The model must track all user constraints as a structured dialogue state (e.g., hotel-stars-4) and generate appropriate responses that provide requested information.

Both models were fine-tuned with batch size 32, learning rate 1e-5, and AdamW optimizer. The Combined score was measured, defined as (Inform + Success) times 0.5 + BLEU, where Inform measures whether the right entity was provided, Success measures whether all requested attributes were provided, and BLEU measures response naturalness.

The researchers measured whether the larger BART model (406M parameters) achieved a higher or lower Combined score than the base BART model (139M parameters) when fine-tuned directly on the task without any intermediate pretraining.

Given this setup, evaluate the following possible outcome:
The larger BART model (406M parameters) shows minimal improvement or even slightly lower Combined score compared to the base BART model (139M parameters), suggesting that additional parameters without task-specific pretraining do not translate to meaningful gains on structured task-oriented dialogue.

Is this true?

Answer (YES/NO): YES